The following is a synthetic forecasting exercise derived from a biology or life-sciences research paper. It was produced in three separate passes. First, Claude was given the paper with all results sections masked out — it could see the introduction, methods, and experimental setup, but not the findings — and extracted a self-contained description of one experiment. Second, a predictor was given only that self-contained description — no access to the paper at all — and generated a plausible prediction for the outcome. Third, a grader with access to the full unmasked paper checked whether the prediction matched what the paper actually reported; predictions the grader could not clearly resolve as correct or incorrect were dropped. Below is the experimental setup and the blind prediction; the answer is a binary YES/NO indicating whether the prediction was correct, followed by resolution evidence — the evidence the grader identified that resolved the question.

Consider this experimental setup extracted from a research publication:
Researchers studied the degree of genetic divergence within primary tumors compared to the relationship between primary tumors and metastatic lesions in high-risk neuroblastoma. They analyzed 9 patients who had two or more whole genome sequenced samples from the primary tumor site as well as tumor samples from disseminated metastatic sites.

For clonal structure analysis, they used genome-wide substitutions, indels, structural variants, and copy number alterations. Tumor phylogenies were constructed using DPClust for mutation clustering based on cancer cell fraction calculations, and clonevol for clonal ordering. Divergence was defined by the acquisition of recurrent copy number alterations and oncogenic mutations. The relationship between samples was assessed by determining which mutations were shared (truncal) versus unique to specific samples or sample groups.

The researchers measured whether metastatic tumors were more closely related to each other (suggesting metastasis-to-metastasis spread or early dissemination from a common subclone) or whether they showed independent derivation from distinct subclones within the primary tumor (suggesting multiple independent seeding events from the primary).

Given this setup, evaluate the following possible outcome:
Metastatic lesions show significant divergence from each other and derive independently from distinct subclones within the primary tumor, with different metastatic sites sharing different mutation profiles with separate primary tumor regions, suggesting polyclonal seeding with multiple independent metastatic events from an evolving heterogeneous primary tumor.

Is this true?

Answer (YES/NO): NO